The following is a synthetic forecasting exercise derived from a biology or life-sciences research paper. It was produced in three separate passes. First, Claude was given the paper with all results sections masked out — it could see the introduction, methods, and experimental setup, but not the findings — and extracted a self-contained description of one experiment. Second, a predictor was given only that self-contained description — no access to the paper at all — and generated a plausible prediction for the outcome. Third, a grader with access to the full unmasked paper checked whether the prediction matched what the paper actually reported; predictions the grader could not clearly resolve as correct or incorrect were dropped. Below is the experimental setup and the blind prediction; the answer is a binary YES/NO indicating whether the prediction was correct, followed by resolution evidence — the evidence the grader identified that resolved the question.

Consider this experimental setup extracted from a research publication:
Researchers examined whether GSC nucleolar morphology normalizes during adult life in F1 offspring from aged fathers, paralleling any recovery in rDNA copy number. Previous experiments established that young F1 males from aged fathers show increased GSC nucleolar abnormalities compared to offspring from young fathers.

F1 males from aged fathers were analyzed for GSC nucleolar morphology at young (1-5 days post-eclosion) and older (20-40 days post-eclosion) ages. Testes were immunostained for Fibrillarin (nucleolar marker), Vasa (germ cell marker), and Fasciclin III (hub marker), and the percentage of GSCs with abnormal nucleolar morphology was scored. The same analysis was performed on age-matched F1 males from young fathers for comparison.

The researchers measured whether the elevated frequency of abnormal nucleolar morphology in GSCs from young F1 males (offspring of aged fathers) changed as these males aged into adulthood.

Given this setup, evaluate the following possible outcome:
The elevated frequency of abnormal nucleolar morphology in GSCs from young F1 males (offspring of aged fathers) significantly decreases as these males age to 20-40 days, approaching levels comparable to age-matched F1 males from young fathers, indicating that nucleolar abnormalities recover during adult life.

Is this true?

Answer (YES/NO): NO